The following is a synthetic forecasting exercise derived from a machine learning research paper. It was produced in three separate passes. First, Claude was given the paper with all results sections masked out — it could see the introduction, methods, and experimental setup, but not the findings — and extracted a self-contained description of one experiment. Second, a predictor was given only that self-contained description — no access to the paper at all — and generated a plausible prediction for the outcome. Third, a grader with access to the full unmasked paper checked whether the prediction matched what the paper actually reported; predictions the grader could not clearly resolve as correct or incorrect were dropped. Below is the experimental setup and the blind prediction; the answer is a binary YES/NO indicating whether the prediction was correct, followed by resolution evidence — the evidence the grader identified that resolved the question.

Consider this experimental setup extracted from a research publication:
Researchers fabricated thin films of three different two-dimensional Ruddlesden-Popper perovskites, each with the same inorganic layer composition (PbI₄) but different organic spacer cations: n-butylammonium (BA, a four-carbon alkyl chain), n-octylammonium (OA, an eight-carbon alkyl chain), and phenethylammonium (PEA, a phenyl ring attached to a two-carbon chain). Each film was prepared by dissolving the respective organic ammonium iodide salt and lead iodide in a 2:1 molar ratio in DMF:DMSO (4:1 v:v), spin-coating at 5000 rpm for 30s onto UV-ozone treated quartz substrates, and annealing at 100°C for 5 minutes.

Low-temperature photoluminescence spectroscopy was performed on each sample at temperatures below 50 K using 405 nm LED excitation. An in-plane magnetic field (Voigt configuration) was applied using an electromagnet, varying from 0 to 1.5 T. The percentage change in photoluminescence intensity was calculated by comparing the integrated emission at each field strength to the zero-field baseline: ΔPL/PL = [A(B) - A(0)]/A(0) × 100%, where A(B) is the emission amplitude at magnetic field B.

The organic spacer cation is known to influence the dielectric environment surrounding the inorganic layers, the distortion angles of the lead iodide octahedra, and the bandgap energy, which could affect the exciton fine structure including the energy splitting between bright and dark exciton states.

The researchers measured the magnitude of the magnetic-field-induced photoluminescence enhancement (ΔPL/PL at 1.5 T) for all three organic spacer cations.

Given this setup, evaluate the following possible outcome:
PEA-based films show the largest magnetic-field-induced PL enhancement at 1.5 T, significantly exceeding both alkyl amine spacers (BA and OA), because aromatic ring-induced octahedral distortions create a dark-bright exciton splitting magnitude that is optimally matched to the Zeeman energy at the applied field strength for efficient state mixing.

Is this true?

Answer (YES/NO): YES